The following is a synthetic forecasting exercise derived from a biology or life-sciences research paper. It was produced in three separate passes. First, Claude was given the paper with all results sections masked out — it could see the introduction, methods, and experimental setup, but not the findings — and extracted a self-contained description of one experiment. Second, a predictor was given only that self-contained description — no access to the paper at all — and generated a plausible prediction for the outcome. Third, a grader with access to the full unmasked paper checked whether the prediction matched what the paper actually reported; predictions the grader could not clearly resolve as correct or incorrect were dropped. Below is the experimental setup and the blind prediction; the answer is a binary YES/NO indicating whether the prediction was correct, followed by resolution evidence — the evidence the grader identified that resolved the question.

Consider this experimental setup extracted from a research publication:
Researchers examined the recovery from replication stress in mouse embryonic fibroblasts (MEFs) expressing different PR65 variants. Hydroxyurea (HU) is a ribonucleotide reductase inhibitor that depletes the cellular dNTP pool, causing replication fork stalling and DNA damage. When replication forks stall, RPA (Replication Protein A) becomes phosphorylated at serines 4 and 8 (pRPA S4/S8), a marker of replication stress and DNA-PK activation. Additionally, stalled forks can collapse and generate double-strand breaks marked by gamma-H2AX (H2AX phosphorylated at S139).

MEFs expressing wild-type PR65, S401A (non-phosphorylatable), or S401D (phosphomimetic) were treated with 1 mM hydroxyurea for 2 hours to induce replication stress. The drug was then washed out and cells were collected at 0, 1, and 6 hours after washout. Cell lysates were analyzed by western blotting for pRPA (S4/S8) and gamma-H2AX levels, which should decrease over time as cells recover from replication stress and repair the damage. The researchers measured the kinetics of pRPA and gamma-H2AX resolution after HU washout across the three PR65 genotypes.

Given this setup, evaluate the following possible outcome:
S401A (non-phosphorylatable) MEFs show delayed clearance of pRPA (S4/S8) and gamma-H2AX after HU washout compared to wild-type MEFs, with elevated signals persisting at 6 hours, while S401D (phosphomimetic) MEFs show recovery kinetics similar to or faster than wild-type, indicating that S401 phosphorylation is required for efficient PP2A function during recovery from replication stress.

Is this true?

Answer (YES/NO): NO